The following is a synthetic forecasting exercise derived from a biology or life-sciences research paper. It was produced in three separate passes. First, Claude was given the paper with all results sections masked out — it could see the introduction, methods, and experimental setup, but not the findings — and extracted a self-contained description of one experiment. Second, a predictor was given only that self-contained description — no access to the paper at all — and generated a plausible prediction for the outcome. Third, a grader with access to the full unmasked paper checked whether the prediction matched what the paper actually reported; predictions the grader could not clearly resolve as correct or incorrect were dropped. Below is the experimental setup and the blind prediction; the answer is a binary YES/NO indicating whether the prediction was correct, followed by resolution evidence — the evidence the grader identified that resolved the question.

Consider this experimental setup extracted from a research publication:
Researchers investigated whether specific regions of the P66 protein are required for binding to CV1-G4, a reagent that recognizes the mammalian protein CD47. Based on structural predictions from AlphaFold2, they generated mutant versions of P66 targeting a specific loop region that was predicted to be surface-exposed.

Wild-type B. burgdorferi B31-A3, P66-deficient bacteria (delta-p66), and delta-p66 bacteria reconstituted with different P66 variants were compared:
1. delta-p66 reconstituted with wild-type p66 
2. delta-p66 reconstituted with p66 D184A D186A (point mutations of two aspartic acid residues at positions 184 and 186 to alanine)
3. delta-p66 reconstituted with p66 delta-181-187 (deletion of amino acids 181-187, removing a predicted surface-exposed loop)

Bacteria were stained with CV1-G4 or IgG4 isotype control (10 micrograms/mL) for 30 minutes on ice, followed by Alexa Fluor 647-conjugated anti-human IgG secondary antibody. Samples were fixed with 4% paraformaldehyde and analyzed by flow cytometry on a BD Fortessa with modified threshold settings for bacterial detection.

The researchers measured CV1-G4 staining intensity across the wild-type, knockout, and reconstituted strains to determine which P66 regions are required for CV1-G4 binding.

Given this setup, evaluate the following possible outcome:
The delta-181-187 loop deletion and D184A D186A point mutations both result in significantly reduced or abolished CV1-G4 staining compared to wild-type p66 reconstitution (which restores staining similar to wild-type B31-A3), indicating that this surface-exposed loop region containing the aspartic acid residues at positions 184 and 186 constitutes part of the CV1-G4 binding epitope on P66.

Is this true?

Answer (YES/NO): YES